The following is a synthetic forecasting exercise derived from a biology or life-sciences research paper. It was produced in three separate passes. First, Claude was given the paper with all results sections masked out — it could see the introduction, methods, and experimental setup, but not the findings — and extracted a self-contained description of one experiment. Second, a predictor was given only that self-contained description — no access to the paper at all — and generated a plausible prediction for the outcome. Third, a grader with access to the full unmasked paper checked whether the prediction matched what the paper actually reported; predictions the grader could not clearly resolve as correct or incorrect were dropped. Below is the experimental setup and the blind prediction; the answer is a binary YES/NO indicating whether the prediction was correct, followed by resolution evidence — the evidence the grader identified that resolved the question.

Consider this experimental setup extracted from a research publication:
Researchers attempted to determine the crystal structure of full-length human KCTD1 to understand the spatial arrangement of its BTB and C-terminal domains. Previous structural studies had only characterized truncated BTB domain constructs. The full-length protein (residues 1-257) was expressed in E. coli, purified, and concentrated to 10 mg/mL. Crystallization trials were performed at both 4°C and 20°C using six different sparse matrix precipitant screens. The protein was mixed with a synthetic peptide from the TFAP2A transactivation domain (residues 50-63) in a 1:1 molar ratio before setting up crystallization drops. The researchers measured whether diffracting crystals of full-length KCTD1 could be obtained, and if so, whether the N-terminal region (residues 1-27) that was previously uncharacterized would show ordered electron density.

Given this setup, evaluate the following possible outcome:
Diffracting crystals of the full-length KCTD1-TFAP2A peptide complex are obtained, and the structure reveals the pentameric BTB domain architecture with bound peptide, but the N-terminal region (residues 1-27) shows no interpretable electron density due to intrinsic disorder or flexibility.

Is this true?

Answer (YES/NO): NO